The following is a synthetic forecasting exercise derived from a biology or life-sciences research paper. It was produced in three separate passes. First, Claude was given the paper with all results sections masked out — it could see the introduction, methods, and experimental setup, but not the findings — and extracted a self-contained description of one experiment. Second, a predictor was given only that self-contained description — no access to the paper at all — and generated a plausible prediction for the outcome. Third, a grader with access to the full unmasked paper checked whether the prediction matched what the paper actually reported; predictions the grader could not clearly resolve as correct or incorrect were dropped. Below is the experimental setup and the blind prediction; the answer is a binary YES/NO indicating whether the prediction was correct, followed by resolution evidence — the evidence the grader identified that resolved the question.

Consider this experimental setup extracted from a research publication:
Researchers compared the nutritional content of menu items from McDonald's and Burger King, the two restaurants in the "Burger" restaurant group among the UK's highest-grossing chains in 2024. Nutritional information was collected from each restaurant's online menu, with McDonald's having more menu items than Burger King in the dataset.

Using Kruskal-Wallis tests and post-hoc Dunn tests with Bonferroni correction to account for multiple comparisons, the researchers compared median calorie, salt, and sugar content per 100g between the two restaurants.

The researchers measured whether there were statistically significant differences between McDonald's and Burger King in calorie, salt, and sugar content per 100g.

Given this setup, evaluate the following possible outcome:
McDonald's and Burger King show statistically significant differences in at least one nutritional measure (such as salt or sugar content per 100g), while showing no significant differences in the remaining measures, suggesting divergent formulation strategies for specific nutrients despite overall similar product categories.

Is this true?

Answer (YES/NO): NO